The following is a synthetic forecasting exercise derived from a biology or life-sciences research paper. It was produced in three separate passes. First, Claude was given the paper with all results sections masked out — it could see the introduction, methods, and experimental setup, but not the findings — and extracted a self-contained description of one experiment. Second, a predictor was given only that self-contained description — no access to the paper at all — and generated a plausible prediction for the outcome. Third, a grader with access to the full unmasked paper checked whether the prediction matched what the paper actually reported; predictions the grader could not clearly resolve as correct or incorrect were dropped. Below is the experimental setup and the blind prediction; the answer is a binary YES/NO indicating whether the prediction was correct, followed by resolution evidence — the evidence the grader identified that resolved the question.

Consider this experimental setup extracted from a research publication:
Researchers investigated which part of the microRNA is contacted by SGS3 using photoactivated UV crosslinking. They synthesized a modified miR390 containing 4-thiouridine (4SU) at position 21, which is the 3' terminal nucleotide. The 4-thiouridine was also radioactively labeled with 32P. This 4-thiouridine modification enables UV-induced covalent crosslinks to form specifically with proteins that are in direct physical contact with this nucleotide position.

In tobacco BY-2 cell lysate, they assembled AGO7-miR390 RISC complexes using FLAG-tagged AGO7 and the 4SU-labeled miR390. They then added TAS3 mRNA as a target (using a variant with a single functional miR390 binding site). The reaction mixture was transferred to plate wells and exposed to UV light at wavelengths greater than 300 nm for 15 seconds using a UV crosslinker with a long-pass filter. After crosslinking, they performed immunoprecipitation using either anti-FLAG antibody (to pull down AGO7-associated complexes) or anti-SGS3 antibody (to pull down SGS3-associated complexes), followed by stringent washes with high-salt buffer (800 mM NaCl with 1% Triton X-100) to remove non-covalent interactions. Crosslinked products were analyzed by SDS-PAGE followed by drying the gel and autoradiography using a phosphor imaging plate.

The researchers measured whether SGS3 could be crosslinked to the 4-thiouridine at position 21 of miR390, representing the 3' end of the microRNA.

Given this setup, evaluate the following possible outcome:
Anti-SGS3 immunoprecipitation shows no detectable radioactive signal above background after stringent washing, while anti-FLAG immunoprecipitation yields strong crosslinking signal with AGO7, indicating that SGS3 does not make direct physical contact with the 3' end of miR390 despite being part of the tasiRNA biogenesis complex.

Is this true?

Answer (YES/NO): NO